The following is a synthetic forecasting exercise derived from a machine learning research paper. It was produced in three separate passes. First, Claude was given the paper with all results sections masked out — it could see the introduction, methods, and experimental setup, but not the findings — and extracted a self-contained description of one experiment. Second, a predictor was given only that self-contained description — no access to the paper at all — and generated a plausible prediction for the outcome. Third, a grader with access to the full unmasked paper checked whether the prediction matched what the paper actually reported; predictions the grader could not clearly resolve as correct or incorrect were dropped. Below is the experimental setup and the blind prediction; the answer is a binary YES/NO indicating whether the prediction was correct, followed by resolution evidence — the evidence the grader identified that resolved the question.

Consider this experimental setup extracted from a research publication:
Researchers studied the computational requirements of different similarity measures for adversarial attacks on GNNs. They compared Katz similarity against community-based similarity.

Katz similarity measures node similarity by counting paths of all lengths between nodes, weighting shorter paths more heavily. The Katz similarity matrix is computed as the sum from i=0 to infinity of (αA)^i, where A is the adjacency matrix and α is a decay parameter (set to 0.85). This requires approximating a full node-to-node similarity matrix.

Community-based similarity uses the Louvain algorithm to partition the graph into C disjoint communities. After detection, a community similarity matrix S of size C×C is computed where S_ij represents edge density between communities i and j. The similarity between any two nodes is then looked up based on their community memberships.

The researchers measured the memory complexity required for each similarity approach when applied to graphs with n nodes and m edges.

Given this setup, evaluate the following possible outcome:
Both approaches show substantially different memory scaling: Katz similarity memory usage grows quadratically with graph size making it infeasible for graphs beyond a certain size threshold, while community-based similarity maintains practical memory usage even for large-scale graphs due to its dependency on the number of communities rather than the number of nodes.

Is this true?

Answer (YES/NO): NO